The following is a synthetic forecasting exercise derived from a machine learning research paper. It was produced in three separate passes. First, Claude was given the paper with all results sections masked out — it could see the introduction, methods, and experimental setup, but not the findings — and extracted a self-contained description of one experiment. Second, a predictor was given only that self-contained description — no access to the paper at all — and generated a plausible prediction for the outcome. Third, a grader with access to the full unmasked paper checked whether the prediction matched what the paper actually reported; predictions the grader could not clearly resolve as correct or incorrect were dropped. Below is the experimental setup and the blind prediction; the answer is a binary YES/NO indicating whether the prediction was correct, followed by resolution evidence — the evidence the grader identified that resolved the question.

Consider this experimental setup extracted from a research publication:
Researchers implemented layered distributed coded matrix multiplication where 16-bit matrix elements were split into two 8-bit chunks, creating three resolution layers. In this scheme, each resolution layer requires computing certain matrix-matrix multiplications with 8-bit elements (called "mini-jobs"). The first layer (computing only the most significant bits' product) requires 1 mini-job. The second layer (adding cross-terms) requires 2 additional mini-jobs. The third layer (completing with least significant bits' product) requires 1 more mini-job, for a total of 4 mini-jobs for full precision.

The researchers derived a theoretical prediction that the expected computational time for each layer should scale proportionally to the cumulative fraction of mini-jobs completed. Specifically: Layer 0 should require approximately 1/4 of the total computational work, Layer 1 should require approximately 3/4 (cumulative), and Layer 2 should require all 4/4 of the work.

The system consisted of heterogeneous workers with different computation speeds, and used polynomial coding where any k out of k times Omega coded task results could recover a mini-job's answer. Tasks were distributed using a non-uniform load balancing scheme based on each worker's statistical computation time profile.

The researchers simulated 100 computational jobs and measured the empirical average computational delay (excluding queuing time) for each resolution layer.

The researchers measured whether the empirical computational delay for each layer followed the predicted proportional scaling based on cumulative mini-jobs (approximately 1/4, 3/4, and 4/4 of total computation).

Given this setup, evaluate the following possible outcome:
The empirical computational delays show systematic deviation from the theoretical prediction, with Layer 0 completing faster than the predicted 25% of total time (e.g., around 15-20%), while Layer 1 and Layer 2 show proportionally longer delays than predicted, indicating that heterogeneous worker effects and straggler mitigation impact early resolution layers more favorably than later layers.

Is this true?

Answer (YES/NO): NO